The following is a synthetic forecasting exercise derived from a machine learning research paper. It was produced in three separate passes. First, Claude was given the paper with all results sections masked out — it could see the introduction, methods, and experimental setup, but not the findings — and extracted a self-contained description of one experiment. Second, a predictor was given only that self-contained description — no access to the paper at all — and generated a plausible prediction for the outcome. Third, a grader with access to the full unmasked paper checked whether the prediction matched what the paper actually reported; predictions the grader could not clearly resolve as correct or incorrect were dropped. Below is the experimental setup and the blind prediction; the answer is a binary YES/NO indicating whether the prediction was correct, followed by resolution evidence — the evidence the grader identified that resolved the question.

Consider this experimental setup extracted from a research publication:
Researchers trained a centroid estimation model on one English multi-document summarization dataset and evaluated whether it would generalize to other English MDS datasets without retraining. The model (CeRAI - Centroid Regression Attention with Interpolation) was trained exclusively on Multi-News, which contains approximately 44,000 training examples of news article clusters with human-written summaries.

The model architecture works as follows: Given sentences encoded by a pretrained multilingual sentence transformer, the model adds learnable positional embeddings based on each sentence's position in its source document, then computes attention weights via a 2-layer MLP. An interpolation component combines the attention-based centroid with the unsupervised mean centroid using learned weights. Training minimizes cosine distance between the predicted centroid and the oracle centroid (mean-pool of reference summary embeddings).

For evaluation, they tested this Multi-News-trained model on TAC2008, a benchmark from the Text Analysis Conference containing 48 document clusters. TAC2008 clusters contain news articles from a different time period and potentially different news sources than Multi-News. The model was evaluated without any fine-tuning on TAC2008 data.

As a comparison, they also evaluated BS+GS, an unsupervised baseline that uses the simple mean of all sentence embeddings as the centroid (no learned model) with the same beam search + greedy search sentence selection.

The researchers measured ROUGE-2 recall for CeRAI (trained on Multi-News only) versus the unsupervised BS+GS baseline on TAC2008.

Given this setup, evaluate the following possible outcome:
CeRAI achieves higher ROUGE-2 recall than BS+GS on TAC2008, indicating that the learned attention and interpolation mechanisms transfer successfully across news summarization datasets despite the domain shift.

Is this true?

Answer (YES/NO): YES